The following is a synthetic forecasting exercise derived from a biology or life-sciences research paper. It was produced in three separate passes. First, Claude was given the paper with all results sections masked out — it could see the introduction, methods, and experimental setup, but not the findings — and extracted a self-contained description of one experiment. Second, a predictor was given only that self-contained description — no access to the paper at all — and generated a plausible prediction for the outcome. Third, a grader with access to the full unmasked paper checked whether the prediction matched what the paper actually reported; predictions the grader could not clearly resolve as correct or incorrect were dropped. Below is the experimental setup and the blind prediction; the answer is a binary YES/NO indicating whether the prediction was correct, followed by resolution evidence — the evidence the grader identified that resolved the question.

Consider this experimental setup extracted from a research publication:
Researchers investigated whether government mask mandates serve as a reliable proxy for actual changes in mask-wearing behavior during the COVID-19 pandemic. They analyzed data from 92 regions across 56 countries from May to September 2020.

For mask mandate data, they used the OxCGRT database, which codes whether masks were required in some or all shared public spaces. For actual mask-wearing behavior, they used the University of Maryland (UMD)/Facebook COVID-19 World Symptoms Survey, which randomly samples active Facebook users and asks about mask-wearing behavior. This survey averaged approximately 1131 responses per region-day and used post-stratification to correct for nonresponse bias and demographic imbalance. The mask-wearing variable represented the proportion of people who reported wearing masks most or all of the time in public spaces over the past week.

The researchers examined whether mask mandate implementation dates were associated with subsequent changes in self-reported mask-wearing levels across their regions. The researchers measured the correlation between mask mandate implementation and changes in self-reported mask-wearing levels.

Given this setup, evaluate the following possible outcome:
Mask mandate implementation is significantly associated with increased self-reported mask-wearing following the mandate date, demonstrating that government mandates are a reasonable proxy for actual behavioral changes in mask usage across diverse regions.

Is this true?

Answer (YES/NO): NO